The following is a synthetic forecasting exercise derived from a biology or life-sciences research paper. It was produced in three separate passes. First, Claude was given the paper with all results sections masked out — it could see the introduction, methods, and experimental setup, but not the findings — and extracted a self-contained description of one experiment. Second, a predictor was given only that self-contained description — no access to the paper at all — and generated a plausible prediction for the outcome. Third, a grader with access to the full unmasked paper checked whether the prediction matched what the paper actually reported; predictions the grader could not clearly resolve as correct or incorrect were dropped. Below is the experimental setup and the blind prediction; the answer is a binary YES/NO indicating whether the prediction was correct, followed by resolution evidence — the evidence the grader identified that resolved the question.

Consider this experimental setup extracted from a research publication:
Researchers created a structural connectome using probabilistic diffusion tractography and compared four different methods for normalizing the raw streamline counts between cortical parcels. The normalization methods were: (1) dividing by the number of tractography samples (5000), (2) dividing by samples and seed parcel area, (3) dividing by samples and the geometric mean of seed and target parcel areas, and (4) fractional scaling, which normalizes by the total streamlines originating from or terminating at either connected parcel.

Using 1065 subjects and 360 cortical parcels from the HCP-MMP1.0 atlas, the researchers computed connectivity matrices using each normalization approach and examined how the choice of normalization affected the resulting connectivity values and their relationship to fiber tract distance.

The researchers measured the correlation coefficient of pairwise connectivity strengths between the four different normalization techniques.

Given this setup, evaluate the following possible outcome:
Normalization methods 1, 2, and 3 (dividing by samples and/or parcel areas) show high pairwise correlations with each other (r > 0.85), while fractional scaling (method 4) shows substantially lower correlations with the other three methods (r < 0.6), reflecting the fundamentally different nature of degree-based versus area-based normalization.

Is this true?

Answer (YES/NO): NO